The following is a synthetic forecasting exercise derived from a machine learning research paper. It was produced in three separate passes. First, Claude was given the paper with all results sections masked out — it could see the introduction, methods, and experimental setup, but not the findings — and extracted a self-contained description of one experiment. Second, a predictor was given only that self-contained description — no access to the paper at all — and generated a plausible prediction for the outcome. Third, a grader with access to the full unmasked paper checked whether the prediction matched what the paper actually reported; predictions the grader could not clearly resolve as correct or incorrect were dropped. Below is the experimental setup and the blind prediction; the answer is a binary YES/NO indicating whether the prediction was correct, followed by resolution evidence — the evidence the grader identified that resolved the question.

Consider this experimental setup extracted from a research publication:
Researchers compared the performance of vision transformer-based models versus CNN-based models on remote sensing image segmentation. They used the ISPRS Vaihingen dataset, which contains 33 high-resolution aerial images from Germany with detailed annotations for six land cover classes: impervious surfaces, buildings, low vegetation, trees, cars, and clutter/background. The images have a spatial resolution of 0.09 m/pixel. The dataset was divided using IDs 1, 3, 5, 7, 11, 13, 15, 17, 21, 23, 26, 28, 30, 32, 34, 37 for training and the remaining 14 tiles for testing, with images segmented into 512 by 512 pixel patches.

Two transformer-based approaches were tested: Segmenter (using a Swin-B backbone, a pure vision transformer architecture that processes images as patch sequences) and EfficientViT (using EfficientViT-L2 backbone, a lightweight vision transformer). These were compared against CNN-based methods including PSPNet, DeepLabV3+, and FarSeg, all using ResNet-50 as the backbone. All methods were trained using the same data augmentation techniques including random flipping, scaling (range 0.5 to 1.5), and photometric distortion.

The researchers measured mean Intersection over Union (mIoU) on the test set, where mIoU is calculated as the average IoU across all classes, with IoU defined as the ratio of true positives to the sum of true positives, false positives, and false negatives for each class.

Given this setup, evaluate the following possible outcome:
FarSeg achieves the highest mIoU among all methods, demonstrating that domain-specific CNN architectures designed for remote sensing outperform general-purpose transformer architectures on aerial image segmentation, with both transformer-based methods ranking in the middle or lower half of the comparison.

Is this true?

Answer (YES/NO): YES